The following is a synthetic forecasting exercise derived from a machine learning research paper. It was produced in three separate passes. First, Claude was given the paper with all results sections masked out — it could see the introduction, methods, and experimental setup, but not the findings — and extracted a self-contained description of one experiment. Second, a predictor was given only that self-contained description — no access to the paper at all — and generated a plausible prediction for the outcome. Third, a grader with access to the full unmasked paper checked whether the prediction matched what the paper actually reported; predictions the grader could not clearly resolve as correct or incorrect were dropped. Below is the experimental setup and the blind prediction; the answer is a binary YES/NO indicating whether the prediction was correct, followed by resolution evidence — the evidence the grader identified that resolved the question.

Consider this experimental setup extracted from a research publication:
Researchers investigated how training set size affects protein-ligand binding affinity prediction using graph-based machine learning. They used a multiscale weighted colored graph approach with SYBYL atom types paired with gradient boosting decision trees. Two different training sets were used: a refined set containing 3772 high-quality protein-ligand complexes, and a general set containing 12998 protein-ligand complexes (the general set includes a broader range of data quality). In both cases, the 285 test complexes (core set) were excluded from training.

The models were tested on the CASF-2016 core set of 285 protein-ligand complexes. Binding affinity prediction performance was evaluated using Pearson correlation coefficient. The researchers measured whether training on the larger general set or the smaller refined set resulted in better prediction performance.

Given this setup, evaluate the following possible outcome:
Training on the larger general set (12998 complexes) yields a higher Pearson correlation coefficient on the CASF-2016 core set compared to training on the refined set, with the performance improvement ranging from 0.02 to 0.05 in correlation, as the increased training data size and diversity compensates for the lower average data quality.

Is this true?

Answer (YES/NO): YES